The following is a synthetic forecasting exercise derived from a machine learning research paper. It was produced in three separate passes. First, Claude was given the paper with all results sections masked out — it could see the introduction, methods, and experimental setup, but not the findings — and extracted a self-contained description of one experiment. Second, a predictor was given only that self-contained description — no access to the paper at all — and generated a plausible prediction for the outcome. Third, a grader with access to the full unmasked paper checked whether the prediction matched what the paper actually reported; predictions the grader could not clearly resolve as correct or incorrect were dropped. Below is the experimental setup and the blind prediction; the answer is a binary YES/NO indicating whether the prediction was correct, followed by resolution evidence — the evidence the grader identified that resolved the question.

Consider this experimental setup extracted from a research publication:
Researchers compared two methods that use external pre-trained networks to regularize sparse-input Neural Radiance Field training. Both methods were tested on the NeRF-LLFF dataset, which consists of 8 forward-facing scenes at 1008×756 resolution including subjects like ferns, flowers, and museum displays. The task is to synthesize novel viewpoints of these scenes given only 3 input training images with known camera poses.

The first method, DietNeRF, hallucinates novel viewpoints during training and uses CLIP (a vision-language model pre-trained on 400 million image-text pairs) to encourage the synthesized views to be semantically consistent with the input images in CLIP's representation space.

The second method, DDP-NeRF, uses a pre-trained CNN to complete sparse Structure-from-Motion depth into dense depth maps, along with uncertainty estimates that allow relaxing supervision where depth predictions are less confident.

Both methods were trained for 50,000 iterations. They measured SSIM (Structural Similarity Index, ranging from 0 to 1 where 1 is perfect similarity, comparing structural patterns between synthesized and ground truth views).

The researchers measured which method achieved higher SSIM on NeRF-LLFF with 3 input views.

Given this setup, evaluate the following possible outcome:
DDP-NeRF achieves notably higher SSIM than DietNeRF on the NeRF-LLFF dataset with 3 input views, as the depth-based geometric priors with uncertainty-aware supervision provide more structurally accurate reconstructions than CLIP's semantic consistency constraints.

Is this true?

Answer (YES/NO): YES